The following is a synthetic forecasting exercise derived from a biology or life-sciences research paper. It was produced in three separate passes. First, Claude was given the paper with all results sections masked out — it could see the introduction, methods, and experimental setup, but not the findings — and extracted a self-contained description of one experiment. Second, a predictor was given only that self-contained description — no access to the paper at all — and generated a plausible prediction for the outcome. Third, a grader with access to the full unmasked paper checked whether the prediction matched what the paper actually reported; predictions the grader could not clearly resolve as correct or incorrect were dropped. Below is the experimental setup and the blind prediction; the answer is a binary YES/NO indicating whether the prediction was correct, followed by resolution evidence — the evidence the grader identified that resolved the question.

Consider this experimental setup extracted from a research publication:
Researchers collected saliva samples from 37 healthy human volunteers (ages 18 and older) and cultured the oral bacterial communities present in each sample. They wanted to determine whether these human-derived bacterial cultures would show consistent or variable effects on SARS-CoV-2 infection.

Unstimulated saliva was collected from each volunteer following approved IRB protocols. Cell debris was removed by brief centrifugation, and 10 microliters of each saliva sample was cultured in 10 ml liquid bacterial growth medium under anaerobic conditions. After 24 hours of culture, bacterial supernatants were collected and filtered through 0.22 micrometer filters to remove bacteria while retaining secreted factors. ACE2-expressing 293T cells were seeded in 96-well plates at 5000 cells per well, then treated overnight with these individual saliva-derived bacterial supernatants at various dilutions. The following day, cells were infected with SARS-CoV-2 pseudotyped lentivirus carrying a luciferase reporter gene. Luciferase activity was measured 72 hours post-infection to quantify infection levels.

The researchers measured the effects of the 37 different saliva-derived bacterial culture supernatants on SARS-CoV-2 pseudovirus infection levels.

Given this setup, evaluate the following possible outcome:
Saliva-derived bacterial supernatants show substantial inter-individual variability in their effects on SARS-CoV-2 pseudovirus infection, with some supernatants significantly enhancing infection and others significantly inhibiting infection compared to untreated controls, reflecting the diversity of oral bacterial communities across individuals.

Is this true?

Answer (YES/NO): YES